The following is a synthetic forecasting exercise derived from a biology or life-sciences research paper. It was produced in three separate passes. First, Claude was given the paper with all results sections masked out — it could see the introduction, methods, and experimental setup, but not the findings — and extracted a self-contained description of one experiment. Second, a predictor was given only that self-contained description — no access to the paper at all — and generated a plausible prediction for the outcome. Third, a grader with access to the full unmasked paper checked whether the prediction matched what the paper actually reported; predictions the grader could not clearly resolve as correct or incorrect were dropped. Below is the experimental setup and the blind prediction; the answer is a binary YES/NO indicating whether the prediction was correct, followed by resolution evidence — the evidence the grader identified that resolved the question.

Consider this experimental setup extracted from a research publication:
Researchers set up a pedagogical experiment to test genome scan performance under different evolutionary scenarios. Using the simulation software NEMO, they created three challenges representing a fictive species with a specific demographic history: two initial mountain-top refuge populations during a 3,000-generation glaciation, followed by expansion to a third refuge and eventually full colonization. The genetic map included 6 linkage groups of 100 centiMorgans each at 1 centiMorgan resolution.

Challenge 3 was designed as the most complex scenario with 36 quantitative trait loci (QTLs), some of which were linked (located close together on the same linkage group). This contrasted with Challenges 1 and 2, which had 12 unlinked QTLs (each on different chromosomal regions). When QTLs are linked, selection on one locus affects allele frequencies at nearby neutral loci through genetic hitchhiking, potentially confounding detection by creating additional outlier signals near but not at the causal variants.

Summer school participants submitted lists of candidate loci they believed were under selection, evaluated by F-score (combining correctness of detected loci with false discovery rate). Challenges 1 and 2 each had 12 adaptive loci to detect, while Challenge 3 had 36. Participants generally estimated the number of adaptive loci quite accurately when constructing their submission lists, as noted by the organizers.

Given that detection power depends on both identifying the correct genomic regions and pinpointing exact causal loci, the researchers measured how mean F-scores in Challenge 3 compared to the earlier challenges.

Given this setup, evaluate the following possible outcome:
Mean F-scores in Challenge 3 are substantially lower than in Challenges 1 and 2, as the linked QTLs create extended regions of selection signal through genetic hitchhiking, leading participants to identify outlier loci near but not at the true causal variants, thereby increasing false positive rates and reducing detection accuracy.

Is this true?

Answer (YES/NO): NO